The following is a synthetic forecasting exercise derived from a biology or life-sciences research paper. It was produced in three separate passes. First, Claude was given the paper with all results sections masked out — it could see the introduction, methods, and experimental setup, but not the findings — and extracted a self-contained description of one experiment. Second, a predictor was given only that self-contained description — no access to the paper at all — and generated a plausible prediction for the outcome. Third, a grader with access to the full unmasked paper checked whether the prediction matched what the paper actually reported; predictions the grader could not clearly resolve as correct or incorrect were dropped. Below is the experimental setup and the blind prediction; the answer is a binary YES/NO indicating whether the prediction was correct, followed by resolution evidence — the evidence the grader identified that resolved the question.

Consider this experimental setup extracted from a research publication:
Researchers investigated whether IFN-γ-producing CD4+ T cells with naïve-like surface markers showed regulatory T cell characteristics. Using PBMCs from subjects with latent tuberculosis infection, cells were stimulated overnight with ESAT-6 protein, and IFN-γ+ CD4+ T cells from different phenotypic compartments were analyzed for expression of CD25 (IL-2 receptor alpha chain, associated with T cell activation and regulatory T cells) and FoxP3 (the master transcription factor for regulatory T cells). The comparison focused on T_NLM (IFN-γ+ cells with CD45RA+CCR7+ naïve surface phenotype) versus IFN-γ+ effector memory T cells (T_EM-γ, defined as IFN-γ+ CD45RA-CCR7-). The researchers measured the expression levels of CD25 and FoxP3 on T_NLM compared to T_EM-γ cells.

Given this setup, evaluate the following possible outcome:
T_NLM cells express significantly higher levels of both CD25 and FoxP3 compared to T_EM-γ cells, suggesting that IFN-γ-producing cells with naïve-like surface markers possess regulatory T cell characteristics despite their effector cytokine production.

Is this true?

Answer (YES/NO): YES